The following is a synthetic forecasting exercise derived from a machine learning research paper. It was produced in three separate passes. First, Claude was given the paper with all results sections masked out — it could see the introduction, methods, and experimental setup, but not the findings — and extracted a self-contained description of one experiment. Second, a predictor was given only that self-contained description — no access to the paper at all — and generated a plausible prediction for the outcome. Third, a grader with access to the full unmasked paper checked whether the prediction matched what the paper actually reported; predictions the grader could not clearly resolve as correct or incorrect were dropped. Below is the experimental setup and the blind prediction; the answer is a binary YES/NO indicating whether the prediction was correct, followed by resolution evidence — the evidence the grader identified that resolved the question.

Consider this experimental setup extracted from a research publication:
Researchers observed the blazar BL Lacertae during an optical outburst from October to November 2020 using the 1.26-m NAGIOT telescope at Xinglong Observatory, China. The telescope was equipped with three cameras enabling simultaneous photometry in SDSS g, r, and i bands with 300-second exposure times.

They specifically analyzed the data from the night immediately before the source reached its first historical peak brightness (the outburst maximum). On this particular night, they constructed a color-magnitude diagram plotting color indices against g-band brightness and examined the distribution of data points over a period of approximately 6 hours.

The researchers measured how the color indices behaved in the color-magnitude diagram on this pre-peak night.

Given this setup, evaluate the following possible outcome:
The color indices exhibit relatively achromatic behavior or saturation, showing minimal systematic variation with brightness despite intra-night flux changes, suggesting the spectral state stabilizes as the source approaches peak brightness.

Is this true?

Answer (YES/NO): NO